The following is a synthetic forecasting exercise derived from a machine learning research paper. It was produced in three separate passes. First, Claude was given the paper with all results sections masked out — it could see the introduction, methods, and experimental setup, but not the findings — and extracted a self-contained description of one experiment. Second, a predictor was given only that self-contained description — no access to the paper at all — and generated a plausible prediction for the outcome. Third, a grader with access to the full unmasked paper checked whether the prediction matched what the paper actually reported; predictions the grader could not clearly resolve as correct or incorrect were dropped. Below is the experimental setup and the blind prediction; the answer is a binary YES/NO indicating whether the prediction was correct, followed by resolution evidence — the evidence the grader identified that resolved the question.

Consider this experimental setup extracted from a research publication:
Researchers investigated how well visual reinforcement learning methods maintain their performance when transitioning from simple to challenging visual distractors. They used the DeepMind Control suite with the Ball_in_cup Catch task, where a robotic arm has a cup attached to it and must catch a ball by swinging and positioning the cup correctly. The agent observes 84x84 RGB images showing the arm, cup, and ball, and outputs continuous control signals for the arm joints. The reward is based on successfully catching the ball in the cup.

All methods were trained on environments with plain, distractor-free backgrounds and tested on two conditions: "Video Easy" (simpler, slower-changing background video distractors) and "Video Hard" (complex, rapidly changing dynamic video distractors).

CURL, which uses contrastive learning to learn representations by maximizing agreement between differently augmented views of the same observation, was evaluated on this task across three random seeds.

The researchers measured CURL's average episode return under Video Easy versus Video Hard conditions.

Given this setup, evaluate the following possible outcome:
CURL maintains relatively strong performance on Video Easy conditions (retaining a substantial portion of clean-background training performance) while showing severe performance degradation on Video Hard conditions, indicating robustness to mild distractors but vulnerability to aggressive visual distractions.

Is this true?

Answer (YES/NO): NO